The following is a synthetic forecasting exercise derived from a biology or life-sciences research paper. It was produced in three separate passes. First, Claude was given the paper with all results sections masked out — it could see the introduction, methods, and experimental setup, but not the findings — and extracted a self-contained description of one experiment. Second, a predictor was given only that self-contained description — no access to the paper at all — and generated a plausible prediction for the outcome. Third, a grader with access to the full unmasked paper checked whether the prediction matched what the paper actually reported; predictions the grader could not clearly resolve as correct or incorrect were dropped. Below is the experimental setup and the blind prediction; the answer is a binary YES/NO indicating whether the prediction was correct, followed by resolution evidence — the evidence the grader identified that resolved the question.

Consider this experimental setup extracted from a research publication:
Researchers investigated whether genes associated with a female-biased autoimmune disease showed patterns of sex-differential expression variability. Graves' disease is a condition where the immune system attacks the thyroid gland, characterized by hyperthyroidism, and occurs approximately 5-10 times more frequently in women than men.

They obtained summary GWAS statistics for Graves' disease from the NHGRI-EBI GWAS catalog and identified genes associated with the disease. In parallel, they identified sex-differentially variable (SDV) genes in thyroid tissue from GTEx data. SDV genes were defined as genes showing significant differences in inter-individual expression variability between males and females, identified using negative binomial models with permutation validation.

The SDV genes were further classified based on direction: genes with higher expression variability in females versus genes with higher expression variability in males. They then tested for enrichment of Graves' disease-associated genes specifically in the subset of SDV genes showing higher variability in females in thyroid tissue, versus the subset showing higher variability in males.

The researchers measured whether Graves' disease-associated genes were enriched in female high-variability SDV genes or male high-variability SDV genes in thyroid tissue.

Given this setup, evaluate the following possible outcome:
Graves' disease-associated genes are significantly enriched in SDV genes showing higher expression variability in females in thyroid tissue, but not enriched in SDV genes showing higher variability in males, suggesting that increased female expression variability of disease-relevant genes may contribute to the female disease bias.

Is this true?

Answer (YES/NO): YES